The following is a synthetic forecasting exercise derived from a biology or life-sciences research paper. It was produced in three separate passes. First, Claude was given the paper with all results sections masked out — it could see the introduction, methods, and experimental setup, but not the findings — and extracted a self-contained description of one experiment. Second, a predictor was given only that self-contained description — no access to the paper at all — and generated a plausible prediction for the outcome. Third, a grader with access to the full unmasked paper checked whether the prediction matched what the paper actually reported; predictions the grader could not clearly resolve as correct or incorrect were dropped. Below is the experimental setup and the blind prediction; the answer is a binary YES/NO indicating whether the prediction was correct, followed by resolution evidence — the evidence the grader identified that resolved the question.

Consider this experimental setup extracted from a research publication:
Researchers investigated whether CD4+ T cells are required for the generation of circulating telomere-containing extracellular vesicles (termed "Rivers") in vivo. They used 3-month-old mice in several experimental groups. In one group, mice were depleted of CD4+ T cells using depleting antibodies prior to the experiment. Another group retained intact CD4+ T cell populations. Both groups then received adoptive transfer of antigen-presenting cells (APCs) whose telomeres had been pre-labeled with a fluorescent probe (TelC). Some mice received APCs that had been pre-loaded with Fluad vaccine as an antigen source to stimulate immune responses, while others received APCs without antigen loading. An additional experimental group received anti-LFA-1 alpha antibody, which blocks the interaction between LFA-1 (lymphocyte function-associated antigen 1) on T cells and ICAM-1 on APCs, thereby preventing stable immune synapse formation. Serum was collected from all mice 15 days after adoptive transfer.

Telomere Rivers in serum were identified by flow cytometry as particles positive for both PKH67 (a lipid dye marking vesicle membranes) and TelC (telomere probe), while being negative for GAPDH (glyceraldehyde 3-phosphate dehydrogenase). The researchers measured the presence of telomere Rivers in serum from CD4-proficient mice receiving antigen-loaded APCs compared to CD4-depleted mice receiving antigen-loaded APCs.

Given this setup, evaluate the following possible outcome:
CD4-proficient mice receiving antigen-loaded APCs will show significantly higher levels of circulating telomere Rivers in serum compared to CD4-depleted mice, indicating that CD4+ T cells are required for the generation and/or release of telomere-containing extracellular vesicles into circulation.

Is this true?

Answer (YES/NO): YES